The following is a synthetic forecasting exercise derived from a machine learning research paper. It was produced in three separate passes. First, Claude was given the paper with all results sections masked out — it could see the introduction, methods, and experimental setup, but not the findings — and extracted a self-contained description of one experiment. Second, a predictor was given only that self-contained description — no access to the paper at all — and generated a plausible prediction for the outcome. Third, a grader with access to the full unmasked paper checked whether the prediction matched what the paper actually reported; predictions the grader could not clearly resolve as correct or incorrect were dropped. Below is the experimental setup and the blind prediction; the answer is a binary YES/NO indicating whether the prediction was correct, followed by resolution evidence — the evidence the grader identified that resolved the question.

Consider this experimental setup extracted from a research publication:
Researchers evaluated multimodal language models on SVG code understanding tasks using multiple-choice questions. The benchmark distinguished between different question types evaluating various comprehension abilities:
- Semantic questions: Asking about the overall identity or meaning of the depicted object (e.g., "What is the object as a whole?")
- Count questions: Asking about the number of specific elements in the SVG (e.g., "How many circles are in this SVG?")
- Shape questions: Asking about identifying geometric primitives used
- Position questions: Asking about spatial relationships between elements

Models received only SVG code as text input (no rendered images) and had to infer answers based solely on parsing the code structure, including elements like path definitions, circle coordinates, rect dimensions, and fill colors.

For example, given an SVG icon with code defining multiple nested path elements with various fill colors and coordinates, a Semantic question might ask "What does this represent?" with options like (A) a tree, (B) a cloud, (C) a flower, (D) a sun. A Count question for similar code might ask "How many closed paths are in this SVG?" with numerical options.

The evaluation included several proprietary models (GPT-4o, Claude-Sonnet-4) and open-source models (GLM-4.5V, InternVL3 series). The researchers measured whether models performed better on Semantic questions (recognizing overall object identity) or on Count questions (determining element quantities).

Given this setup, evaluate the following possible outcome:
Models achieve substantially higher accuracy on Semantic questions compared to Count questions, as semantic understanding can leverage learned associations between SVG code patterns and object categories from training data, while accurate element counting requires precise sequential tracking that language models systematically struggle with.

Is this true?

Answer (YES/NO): YES